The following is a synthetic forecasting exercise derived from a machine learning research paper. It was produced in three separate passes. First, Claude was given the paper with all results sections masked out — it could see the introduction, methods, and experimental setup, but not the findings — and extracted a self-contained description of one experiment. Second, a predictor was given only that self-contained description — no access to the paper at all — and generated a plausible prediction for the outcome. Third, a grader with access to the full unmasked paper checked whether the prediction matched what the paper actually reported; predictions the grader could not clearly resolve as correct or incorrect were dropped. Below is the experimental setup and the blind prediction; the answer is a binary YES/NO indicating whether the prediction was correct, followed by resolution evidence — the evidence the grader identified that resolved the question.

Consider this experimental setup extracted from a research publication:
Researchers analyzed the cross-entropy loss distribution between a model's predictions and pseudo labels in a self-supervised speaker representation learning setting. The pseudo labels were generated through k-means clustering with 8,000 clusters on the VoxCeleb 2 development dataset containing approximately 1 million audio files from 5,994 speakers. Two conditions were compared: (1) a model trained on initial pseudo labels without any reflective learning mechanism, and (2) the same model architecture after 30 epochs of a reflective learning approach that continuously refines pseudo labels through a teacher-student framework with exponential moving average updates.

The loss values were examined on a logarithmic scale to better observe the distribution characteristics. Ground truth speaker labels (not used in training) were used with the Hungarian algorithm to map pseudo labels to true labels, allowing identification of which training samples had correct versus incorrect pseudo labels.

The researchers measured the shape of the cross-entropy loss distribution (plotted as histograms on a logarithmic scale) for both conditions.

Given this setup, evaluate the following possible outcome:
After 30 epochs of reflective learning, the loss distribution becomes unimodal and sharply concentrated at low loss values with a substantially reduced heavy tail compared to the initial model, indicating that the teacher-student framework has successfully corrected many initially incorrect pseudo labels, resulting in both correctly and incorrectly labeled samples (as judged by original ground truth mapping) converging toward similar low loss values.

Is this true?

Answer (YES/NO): NO